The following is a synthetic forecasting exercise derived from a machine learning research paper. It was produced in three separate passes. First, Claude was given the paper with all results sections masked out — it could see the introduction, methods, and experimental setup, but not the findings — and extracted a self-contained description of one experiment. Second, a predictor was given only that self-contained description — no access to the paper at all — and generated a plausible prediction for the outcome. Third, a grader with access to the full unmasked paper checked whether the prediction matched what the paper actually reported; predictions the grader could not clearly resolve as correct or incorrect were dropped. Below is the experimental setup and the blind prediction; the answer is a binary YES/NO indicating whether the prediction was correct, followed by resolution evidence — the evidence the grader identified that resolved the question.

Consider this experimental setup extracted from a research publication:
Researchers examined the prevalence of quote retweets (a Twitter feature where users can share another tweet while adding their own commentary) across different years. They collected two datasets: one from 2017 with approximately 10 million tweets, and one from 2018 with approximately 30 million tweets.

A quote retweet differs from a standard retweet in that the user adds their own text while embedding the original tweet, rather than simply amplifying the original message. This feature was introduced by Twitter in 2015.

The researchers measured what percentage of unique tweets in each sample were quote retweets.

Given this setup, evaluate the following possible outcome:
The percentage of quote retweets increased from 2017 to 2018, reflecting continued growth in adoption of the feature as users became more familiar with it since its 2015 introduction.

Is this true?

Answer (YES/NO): YES